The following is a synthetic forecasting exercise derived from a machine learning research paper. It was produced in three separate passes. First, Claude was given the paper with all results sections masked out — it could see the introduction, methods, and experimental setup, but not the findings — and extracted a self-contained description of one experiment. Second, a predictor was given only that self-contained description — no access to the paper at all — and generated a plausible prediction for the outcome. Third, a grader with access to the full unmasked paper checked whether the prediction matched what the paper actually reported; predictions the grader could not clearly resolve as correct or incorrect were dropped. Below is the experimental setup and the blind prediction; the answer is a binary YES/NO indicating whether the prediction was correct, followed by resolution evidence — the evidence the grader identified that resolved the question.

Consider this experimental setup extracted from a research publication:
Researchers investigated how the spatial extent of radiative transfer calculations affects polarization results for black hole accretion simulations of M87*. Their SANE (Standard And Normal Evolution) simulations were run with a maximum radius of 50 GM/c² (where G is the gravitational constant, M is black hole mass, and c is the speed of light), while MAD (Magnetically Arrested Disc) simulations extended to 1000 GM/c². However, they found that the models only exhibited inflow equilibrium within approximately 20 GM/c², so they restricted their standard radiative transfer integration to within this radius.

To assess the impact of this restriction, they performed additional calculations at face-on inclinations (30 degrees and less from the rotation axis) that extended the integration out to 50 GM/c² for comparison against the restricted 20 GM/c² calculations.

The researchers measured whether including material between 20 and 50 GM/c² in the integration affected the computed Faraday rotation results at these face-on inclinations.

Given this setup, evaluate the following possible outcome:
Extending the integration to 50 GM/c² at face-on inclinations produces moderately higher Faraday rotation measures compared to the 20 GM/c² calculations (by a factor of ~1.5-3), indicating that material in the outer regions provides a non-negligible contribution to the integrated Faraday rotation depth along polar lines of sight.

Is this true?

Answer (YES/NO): NO